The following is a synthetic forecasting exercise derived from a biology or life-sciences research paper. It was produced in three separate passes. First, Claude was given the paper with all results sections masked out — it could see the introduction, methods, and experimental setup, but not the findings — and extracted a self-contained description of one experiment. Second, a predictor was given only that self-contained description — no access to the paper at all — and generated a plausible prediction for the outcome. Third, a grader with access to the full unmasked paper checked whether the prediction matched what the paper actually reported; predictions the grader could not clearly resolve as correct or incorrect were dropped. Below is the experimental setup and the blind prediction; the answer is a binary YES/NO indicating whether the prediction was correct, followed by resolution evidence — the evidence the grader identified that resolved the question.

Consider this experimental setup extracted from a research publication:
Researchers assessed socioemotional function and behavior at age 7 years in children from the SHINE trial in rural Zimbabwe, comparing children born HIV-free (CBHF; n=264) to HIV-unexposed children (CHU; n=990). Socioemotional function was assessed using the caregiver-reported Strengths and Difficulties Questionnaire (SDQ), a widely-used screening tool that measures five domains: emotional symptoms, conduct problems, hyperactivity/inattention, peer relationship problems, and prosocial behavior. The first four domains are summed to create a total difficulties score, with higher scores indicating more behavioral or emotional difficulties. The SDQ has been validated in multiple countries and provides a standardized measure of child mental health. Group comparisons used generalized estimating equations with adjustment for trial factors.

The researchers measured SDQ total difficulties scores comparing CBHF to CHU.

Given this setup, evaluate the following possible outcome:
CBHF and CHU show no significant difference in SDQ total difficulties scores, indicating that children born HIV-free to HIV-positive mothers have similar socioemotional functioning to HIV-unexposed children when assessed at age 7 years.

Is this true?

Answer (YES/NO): YES